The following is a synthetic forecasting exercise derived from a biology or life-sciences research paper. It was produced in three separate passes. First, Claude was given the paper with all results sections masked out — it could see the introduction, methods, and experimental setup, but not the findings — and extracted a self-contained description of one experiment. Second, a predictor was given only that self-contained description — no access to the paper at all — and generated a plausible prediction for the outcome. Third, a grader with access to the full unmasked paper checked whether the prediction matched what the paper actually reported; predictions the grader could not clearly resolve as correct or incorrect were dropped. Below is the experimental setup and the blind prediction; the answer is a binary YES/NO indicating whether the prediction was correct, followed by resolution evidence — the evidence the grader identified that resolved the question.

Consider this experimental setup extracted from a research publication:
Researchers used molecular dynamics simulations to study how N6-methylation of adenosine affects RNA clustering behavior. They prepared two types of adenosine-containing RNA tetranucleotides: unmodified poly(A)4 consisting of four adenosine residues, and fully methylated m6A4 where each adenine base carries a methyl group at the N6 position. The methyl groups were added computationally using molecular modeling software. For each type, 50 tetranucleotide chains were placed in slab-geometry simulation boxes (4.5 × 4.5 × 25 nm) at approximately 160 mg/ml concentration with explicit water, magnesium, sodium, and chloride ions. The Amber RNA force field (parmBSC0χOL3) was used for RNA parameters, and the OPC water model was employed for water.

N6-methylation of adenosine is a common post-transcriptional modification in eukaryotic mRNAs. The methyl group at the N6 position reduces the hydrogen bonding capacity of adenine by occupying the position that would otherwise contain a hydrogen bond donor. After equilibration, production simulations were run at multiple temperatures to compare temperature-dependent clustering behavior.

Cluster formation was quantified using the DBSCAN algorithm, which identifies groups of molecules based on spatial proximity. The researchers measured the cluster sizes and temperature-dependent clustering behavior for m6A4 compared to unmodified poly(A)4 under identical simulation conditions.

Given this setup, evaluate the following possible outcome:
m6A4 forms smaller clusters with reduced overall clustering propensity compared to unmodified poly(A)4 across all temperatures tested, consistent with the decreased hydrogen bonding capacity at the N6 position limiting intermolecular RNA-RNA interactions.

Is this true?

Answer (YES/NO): YES